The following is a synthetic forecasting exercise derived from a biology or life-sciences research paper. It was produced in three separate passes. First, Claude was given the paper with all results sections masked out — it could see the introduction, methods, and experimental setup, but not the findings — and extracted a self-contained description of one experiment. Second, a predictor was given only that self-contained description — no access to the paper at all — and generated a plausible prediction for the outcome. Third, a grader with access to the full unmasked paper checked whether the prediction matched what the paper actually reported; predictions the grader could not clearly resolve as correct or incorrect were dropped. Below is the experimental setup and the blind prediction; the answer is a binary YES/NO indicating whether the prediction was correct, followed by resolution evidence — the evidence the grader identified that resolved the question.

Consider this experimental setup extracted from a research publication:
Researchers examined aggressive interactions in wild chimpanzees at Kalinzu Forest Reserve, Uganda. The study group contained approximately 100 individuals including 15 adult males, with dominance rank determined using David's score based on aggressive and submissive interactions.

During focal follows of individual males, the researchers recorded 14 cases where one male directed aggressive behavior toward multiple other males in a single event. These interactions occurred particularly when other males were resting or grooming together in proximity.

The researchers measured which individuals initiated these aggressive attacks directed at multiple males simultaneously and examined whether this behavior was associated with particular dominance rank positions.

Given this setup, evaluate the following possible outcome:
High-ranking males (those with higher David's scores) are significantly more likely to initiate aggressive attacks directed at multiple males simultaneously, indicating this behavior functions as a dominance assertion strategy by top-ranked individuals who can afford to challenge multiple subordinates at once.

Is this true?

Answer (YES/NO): YES